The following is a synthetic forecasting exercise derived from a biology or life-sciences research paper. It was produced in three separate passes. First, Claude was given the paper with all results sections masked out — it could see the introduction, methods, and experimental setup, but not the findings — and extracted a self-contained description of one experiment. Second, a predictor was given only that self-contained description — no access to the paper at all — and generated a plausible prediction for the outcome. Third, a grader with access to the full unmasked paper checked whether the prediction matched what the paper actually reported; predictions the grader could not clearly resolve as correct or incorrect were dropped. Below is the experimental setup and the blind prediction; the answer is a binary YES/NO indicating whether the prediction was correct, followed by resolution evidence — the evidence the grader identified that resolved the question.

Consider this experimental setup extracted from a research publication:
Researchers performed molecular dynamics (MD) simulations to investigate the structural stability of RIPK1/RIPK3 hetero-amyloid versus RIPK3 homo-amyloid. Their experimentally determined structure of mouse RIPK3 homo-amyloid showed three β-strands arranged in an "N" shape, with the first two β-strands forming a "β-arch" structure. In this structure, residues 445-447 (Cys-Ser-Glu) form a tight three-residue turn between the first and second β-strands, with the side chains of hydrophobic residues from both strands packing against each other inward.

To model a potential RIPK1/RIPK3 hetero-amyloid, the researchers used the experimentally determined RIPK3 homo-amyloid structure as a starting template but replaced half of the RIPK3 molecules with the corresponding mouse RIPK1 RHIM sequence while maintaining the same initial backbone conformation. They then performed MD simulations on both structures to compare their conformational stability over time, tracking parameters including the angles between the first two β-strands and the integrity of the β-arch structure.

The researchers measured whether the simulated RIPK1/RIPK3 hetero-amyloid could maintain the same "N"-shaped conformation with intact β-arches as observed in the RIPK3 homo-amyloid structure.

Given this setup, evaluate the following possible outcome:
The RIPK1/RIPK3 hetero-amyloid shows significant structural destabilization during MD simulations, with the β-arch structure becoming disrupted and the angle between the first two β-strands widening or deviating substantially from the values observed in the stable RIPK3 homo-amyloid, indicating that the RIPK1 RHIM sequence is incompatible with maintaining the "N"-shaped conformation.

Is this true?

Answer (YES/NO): YES